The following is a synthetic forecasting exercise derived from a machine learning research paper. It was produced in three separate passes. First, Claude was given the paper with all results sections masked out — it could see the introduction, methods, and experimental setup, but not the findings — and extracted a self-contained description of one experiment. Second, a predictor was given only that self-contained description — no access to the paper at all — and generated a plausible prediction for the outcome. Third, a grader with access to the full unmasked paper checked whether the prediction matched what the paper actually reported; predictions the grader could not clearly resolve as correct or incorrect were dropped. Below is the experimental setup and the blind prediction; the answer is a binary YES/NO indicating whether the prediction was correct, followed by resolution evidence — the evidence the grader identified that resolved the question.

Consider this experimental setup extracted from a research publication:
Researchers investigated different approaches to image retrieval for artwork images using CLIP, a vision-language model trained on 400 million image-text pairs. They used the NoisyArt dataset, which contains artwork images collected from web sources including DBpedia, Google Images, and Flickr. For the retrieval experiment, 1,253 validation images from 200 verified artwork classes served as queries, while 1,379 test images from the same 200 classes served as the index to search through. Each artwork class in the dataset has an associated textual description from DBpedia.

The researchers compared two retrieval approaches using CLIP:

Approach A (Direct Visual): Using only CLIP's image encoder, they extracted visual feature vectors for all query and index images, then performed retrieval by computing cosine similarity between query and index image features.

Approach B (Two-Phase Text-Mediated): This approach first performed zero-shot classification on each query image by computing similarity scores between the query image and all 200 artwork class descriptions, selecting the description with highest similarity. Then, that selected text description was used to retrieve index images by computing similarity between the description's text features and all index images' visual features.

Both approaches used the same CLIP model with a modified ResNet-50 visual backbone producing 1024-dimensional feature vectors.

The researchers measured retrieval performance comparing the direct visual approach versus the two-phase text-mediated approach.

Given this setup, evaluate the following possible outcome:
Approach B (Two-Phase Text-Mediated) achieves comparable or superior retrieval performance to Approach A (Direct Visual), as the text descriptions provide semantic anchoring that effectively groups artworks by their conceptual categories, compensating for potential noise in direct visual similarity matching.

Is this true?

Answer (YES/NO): NO